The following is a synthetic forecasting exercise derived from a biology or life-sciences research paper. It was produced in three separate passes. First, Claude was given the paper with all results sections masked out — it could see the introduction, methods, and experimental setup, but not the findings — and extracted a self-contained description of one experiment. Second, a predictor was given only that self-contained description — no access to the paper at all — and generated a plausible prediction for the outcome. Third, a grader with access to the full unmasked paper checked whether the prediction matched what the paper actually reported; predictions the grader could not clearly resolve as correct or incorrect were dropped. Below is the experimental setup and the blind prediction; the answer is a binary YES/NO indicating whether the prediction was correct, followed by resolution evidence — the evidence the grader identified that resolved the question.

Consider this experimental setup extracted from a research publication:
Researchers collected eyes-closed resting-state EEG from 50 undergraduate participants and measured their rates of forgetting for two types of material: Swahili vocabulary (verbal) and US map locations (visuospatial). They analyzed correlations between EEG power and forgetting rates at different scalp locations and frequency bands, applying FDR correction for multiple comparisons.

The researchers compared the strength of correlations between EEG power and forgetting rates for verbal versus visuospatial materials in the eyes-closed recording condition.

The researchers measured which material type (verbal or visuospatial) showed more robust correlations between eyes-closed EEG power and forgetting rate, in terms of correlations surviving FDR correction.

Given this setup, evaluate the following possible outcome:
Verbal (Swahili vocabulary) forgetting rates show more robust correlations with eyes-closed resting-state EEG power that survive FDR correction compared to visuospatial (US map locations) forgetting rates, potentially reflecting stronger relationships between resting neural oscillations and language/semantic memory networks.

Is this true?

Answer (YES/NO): YES